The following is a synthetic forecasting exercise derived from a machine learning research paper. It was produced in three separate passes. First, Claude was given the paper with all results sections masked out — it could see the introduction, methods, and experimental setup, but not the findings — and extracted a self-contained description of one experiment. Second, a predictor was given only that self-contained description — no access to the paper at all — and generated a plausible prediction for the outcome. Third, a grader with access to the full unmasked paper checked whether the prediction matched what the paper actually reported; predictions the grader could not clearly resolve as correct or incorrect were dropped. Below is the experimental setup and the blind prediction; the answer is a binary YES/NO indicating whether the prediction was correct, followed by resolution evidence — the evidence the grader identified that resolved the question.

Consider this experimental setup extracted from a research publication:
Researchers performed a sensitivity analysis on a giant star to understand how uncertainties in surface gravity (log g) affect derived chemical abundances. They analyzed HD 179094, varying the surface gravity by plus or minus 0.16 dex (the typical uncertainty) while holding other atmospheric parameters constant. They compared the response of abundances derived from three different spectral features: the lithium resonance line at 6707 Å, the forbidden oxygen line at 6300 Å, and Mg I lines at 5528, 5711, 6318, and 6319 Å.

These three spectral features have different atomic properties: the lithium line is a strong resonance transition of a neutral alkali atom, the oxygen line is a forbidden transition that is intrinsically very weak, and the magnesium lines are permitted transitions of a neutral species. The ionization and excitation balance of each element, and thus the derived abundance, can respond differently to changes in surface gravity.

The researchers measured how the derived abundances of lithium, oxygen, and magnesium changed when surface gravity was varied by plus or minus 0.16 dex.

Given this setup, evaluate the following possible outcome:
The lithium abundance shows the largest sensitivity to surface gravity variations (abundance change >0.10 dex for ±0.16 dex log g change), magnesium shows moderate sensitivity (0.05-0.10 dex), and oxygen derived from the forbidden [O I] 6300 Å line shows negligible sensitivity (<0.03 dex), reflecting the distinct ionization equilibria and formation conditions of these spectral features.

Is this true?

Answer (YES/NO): NO